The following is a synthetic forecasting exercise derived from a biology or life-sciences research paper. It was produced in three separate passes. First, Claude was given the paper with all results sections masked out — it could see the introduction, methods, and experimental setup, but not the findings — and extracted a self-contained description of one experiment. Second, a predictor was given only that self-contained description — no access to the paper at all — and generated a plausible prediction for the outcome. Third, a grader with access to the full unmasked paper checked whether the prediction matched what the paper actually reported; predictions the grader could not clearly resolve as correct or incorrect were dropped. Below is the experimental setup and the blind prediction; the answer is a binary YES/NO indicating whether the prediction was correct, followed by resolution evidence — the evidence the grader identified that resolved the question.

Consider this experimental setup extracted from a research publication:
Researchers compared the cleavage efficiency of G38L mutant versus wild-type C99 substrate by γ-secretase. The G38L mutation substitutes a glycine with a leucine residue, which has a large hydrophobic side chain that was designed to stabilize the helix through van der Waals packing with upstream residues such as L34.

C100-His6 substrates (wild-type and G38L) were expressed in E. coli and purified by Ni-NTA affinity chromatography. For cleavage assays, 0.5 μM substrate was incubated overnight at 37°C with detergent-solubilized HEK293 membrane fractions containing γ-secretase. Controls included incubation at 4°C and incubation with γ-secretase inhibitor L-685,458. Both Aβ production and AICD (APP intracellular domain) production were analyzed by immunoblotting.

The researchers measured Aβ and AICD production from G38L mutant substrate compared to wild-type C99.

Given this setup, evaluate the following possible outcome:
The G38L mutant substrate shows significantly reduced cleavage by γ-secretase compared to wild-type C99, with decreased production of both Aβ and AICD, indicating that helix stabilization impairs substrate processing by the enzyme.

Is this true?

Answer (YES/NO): YES